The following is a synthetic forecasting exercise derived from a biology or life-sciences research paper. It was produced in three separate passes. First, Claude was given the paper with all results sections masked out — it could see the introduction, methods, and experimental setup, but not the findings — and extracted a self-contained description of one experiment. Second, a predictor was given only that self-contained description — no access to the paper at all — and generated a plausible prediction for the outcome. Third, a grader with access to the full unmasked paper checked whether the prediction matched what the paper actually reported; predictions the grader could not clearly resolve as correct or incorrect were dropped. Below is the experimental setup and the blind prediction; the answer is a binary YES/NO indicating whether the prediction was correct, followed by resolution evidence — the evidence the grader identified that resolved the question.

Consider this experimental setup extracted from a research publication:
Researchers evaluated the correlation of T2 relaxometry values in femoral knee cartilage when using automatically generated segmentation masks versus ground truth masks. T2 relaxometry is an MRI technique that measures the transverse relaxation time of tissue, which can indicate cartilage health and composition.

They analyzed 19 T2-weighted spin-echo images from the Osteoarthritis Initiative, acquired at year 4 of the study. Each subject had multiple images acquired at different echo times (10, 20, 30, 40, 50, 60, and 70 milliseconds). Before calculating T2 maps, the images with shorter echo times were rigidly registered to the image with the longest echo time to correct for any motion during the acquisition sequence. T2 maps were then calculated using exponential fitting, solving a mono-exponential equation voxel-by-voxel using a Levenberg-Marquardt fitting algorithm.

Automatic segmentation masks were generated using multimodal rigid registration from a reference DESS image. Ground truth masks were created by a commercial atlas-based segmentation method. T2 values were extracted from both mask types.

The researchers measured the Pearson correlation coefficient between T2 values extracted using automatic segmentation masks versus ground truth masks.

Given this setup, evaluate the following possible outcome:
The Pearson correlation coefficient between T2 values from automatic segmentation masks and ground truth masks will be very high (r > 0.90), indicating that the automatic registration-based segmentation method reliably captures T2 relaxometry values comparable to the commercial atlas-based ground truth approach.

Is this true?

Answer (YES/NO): NO